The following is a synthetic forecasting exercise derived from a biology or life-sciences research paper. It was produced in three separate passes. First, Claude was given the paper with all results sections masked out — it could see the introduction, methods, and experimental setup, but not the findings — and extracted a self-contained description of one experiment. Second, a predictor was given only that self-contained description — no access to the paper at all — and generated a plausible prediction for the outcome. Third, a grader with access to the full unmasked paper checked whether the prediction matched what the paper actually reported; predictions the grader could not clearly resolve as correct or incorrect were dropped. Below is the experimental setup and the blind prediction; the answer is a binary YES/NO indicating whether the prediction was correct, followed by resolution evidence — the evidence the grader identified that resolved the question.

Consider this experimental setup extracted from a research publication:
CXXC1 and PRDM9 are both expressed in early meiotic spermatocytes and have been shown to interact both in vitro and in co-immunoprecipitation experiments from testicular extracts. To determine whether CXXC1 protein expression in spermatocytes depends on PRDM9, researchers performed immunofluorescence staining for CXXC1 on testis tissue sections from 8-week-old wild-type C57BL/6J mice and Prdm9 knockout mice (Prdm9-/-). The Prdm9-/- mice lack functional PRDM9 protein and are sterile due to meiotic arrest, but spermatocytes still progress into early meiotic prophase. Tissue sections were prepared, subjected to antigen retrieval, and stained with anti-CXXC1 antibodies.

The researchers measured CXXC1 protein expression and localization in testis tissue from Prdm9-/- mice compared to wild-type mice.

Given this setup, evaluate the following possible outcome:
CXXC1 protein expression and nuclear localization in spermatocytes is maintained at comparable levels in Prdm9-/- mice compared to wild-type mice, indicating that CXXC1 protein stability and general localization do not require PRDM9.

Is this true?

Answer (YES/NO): YES